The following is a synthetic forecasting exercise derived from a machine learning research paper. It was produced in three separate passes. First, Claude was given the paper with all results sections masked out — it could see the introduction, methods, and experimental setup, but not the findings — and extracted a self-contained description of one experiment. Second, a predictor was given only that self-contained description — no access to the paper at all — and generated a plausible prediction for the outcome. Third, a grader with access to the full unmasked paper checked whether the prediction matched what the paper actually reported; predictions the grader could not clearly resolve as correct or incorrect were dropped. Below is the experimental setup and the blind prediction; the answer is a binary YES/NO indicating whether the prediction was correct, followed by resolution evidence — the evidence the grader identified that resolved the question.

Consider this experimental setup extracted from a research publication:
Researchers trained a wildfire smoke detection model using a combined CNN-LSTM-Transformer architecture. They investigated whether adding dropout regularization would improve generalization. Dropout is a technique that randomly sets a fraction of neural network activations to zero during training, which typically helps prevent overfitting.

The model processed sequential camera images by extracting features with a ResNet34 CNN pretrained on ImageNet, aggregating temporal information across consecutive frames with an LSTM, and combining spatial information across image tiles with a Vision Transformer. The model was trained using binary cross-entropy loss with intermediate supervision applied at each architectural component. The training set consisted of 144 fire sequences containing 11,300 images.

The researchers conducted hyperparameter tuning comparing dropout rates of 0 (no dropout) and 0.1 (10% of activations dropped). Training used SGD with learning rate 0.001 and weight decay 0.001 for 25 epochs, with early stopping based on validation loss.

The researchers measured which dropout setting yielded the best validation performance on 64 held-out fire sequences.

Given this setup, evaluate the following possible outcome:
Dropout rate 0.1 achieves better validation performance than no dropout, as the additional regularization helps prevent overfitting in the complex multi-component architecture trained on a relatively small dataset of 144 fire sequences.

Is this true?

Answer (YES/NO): NO